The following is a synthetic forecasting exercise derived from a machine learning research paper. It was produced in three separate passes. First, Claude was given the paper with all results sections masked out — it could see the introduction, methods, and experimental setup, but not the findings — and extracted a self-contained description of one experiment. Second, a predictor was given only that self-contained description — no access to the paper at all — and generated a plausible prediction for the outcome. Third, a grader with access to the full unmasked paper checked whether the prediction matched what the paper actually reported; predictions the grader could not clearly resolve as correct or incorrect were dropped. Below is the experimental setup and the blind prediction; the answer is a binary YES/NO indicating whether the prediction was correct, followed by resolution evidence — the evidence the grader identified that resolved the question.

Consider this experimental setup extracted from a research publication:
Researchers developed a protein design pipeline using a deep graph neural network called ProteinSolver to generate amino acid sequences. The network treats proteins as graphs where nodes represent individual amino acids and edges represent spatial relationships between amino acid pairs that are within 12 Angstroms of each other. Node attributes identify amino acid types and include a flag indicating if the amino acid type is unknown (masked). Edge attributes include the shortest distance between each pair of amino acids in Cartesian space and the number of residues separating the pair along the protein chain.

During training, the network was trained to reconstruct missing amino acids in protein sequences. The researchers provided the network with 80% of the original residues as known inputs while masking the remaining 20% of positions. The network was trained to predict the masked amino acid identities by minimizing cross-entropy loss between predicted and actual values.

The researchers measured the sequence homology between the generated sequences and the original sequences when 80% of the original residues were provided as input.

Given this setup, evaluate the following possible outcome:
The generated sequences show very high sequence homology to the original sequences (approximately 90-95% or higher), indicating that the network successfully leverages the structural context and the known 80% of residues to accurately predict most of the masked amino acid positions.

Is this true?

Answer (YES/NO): NO